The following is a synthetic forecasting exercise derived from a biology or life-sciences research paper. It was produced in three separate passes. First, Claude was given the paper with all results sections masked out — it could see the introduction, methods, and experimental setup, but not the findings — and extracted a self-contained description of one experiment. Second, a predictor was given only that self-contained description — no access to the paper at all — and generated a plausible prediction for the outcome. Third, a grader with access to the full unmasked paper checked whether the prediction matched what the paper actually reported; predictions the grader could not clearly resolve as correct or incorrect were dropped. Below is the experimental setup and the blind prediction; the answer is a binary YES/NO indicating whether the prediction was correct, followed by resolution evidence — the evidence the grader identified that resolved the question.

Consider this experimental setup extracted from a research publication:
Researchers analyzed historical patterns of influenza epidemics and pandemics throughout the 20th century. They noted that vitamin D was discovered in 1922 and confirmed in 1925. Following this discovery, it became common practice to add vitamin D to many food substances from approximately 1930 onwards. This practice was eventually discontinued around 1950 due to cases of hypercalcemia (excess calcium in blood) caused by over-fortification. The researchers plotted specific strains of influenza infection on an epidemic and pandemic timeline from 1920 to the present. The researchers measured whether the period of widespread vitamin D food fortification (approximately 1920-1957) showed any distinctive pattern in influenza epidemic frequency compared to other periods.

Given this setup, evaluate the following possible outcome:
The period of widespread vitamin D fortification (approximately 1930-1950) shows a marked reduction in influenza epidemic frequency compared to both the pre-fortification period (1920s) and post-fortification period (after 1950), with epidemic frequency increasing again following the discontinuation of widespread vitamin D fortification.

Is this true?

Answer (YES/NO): NO